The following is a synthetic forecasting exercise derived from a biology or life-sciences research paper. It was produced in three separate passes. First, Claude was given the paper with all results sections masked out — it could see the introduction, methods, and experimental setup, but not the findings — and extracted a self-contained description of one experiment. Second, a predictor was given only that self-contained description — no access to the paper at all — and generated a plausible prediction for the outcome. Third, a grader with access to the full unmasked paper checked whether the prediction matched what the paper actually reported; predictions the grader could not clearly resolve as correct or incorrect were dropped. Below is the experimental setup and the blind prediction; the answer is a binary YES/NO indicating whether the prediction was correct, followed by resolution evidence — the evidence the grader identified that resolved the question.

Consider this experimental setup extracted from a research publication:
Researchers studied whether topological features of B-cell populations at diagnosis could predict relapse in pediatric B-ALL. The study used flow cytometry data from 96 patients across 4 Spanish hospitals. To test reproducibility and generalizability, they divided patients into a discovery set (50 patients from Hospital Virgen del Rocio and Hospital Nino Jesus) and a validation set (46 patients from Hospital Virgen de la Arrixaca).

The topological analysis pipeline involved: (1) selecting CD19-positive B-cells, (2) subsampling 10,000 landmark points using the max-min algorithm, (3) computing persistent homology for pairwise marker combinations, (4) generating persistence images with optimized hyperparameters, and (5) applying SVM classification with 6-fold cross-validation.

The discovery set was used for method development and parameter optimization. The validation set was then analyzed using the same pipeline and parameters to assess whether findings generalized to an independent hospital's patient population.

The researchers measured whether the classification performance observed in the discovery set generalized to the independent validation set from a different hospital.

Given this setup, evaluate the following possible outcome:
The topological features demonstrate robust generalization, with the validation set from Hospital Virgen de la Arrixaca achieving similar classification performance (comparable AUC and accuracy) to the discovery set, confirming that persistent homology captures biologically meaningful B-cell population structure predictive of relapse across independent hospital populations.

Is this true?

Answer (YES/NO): YES